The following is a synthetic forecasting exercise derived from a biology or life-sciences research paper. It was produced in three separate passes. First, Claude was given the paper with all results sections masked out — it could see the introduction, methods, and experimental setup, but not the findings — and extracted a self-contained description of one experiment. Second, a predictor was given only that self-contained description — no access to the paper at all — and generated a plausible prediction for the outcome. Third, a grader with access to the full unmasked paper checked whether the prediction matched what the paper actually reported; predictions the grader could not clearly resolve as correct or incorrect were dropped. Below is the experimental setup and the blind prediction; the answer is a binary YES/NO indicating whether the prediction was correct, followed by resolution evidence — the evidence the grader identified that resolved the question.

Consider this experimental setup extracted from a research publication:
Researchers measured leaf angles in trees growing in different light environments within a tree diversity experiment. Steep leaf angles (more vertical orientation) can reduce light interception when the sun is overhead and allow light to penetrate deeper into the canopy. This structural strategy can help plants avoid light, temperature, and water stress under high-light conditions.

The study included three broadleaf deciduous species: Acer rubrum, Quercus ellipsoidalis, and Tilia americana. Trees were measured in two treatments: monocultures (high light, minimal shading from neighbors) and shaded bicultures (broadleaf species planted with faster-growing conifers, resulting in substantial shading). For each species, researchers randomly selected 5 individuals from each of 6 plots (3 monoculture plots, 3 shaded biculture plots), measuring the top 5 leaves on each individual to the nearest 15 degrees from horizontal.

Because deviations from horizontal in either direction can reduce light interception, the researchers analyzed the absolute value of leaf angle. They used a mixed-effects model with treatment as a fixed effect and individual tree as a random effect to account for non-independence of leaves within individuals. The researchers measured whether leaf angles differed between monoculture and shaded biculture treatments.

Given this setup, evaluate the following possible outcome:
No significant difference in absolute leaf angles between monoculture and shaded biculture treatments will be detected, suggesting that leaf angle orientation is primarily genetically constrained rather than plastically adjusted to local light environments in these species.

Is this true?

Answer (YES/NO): NO